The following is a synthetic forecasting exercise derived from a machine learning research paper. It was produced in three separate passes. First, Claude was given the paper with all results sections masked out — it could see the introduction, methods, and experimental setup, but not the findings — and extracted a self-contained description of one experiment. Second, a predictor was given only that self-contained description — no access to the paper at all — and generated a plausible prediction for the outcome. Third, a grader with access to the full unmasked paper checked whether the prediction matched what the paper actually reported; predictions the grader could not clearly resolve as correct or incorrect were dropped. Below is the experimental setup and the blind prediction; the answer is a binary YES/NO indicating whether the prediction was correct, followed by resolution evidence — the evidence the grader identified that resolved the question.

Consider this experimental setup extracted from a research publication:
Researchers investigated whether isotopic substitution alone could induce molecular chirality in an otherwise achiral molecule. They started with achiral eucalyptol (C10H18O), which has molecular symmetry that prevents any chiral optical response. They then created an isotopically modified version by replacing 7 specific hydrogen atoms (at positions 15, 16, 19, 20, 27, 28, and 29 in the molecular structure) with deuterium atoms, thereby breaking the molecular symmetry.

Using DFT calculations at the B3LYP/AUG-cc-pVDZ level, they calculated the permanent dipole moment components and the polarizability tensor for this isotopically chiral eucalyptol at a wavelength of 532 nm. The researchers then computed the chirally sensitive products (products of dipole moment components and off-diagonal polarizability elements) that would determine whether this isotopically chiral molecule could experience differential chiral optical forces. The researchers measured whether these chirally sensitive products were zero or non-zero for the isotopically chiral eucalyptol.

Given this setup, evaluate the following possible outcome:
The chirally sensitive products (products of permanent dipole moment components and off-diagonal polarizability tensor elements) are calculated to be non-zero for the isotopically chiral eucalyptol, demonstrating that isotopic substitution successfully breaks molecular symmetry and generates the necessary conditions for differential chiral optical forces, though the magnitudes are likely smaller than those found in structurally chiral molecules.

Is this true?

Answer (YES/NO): NO